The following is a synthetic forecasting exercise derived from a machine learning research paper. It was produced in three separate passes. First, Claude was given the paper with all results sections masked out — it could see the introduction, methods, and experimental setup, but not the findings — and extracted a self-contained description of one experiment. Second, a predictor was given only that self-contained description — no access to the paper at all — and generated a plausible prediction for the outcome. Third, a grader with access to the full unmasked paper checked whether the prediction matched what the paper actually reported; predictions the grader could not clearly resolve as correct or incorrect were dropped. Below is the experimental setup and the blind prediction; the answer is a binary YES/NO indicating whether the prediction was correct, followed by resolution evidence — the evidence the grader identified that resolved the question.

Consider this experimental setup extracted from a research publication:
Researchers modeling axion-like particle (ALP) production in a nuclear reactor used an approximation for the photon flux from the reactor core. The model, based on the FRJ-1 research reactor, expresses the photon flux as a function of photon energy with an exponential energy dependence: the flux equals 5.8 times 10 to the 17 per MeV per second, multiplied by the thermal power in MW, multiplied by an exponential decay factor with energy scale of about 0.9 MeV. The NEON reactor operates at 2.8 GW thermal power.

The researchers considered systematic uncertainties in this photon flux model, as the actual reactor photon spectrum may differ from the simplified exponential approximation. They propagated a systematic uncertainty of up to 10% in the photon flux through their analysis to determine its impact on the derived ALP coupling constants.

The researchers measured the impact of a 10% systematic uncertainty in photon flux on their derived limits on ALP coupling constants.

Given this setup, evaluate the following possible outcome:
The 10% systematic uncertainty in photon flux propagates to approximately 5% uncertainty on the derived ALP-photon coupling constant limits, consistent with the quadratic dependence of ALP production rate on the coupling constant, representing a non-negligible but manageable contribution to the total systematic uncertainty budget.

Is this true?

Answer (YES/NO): NO